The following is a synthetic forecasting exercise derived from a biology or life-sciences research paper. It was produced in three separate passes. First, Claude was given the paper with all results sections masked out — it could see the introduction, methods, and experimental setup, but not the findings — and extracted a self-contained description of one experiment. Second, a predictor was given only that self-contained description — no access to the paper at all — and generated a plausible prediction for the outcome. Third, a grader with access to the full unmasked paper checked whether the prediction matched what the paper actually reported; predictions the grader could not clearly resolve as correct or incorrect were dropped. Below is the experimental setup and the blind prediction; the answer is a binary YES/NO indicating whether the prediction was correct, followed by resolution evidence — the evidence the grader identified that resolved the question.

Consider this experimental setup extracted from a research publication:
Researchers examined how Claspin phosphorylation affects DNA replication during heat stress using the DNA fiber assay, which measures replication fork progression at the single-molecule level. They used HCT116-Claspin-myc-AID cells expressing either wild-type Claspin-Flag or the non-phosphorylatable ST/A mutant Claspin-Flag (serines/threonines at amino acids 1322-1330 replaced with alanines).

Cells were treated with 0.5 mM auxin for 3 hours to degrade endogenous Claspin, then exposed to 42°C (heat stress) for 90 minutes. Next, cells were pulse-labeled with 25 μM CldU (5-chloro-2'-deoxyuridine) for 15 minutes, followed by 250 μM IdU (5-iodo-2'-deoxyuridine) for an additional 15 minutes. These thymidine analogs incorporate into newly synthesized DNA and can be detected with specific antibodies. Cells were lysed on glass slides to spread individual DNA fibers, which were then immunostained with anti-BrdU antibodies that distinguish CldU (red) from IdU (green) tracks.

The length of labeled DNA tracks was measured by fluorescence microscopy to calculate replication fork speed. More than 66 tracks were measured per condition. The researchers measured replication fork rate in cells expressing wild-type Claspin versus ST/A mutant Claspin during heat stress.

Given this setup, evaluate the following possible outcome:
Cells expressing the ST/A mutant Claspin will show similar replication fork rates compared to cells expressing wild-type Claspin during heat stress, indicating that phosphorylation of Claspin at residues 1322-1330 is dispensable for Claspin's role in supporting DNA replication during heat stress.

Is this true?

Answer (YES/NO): NO